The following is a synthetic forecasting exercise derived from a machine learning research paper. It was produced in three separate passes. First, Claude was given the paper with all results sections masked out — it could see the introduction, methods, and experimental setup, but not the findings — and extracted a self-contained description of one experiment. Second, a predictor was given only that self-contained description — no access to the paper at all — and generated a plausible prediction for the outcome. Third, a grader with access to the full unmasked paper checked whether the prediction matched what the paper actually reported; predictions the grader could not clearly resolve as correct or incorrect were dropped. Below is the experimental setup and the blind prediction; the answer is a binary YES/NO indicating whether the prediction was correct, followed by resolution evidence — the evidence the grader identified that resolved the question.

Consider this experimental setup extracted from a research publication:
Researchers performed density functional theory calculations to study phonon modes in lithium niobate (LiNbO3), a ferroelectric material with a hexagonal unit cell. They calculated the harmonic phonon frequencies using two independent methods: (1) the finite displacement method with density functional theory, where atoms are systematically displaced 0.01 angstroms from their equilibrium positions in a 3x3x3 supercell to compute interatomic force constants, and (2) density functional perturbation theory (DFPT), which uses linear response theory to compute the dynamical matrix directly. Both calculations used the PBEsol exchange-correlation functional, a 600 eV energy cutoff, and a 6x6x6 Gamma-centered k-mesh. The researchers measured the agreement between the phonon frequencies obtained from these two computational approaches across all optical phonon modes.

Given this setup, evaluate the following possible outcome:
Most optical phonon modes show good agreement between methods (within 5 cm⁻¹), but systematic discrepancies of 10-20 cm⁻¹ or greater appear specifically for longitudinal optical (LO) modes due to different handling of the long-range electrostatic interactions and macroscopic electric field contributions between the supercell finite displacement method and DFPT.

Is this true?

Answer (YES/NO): NO